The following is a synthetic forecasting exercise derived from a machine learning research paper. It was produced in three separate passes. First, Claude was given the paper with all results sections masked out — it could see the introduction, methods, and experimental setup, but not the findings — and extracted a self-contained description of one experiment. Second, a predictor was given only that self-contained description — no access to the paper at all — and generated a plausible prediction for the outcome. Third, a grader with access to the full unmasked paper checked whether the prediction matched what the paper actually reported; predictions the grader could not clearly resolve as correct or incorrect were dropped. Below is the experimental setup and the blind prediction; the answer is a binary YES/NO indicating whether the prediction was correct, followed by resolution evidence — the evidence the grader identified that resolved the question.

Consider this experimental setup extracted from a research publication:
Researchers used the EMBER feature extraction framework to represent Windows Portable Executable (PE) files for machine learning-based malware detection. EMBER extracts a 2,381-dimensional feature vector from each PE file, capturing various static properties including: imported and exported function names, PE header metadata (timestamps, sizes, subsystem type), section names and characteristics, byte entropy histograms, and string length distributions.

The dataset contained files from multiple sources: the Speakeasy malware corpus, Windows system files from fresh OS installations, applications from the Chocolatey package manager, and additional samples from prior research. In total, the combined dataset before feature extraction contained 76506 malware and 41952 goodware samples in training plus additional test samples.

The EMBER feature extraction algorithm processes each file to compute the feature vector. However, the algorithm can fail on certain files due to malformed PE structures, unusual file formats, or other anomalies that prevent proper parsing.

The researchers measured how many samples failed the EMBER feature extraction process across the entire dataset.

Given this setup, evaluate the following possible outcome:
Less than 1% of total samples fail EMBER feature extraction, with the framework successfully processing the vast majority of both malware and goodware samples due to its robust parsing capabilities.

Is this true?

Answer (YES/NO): YES